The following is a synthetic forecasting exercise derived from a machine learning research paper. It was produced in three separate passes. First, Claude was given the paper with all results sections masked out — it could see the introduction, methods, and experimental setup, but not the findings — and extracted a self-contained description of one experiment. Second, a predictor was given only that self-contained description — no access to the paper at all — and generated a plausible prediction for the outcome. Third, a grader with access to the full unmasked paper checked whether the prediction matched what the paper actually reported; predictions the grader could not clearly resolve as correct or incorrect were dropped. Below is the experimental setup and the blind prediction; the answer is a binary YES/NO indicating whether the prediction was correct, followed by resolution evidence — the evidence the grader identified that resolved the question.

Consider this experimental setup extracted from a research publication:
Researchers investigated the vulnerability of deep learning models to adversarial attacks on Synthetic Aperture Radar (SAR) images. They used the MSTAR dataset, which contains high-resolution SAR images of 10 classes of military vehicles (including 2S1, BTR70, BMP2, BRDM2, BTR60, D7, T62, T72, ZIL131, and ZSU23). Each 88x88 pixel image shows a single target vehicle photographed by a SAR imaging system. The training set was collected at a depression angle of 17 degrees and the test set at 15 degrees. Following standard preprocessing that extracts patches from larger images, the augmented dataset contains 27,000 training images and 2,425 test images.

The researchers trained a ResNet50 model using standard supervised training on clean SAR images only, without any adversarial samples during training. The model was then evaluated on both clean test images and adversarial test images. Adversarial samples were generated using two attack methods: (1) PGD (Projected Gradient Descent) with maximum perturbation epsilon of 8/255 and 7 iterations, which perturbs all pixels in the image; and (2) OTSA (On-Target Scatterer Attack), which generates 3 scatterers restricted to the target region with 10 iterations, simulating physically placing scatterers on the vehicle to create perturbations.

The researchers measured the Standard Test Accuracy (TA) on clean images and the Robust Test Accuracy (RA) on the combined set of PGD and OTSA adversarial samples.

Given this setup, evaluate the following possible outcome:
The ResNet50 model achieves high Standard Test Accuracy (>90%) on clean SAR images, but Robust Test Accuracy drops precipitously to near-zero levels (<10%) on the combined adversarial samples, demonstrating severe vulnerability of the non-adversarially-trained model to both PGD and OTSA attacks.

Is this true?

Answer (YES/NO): NO